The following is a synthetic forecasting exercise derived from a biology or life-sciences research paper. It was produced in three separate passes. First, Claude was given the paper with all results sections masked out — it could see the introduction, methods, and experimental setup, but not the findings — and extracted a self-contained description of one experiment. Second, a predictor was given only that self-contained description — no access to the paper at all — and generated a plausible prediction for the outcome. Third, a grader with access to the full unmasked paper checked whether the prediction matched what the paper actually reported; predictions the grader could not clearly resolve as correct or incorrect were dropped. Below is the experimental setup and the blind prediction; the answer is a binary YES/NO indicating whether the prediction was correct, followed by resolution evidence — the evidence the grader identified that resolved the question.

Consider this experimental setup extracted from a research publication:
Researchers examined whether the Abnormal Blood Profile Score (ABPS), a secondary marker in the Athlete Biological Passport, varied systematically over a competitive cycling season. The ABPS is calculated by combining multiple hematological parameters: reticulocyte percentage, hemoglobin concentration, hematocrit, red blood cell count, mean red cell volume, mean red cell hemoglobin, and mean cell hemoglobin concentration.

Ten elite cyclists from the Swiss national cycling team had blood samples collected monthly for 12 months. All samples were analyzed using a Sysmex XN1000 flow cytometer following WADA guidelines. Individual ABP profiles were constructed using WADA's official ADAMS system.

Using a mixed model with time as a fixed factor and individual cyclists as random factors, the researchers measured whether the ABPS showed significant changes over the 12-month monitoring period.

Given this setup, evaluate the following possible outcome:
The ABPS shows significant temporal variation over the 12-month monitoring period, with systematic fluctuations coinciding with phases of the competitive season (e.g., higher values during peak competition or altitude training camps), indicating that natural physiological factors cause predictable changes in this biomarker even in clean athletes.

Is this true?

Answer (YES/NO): NO